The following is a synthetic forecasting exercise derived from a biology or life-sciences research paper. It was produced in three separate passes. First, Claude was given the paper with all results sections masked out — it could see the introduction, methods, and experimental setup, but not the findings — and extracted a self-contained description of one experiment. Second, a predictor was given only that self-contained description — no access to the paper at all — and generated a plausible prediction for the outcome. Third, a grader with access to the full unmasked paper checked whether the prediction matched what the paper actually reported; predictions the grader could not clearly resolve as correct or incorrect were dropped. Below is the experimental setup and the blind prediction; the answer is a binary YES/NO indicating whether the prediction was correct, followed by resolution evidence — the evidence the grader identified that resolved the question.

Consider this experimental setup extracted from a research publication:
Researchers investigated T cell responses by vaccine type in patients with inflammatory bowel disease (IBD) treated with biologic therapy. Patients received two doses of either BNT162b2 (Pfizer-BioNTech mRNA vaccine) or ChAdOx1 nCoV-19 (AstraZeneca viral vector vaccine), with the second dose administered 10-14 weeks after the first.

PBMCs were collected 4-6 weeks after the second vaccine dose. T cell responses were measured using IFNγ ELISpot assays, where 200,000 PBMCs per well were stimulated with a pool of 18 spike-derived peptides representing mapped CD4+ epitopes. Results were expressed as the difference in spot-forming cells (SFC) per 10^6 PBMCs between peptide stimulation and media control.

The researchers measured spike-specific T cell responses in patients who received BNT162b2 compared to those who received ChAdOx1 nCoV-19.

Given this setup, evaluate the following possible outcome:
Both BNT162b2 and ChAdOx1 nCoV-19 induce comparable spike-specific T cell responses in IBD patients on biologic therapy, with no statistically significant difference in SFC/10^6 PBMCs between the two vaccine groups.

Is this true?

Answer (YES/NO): YES